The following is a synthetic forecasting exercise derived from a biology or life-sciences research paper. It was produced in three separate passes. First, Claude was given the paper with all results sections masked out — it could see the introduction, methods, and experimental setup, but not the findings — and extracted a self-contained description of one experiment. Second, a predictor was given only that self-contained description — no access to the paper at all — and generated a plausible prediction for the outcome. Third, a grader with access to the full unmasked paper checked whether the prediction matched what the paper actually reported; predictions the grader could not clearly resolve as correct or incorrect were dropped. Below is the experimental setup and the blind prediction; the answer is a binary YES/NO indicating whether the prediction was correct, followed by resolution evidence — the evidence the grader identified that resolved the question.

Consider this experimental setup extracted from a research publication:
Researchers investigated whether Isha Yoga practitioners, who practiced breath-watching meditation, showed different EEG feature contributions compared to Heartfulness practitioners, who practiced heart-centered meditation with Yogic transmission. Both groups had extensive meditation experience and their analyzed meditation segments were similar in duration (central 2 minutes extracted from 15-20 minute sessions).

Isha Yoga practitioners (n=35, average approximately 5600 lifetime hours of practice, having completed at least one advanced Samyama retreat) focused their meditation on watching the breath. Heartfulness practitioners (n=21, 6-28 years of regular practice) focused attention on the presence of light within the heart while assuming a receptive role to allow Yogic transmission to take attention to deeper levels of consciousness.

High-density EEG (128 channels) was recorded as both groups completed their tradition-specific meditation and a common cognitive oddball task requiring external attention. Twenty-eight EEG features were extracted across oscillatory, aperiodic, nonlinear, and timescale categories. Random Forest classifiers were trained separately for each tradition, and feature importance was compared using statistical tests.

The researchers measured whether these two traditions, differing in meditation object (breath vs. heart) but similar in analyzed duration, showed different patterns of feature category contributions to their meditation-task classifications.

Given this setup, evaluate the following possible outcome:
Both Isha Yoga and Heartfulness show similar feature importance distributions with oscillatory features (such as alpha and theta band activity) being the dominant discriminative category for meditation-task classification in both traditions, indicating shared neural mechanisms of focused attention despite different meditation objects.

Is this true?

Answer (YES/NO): NO